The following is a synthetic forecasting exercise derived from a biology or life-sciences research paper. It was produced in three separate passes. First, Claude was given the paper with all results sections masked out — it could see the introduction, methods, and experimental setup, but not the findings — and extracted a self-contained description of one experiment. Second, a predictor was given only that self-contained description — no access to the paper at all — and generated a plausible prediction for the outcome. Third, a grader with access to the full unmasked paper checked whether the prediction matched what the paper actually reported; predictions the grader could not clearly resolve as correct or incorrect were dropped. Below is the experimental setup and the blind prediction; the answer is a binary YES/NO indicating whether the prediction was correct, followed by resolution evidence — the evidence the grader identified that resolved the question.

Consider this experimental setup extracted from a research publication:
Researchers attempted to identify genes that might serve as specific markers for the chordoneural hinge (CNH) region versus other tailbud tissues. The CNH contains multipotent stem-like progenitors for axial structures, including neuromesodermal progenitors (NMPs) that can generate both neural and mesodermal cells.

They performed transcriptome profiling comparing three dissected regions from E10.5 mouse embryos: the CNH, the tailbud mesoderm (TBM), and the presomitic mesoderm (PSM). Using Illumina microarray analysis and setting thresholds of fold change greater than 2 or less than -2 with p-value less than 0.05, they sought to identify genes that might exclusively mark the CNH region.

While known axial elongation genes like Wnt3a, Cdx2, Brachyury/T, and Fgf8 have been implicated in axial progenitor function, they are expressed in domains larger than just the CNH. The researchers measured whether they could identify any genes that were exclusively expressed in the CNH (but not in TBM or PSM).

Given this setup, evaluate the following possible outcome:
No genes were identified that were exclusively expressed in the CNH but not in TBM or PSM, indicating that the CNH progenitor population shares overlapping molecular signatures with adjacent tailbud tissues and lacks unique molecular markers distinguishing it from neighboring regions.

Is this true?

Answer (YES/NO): YES